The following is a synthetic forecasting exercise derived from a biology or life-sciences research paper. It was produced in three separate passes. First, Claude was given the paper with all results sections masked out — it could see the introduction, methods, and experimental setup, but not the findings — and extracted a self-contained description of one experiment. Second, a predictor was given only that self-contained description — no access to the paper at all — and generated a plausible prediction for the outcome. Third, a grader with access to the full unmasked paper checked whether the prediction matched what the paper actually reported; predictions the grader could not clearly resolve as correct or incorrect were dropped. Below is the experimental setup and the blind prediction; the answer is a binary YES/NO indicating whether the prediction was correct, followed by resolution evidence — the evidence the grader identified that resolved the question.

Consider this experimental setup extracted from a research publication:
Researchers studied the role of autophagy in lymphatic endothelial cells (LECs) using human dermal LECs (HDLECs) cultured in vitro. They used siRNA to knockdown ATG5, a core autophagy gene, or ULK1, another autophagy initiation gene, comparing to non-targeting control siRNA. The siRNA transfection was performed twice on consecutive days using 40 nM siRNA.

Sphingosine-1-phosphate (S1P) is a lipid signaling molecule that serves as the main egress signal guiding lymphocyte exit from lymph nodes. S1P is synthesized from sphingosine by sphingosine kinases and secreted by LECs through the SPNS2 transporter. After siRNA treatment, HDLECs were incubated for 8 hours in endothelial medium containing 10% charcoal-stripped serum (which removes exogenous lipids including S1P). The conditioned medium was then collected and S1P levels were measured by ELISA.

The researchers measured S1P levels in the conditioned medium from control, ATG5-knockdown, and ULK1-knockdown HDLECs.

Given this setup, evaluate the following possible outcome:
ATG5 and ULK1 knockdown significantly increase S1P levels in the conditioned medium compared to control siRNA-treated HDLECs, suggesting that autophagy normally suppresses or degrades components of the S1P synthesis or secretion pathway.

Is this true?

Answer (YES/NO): YES